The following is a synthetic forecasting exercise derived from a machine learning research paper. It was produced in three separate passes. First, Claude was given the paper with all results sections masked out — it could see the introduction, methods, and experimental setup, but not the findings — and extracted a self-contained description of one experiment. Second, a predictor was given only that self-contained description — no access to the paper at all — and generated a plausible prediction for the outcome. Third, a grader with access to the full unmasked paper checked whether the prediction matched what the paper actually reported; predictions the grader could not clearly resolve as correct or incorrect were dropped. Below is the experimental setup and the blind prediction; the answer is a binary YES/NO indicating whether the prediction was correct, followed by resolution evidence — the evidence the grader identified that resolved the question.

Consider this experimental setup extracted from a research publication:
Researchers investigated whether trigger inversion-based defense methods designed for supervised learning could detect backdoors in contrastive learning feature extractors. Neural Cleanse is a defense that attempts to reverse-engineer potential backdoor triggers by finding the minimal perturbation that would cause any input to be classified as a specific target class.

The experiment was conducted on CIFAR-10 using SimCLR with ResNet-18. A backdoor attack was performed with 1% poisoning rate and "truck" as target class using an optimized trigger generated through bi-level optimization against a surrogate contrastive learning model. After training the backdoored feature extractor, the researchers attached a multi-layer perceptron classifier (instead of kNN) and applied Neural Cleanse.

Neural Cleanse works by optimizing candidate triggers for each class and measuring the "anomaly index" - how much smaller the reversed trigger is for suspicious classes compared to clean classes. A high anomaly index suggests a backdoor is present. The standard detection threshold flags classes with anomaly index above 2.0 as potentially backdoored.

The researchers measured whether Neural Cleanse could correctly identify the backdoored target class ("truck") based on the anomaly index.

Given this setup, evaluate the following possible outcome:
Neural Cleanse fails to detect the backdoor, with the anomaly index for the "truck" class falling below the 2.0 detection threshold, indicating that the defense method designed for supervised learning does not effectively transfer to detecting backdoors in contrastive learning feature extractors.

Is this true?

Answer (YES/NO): YES